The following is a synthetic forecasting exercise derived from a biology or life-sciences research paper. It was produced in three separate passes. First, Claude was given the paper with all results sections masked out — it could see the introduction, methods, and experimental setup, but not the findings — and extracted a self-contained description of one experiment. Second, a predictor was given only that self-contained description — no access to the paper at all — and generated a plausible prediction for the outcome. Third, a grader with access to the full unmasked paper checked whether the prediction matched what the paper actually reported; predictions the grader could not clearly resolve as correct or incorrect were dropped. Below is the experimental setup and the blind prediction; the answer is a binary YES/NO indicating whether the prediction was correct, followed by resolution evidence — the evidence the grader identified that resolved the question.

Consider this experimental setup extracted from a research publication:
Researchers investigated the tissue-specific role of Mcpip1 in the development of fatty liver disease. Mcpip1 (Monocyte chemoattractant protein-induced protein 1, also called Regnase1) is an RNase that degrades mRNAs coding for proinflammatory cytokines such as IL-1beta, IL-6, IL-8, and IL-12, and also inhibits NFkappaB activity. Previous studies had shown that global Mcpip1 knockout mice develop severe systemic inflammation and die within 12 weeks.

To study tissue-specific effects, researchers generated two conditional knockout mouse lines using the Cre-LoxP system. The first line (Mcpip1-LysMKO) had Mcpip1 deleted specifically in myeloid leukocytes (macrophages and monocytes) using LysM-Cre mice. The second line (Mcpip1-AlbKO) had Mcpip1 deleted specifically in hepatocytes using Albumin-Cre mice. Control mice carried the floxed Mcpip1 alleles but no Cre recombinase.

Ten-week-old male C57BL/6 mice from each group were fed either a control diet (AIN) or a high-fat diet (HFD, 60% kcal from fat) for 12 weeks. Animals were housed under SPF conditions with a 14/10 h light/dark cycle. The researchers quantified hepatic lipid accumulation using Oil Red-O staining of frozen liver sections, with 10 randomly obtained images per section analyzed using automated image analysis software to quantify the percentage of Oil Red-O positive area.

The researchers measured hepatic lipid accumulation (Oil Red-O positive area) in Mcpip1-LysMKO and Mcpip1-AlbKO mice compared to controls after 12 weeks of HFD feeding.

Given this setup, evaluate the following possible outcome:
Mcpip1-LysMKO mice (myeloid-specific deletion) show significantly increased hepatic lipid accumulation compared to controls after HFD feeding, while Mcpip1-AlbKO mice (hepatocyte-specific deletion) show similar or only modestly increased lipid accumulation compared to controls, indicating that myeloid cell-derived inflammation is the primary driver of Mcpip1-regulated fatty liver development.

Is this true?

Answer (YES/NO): NO